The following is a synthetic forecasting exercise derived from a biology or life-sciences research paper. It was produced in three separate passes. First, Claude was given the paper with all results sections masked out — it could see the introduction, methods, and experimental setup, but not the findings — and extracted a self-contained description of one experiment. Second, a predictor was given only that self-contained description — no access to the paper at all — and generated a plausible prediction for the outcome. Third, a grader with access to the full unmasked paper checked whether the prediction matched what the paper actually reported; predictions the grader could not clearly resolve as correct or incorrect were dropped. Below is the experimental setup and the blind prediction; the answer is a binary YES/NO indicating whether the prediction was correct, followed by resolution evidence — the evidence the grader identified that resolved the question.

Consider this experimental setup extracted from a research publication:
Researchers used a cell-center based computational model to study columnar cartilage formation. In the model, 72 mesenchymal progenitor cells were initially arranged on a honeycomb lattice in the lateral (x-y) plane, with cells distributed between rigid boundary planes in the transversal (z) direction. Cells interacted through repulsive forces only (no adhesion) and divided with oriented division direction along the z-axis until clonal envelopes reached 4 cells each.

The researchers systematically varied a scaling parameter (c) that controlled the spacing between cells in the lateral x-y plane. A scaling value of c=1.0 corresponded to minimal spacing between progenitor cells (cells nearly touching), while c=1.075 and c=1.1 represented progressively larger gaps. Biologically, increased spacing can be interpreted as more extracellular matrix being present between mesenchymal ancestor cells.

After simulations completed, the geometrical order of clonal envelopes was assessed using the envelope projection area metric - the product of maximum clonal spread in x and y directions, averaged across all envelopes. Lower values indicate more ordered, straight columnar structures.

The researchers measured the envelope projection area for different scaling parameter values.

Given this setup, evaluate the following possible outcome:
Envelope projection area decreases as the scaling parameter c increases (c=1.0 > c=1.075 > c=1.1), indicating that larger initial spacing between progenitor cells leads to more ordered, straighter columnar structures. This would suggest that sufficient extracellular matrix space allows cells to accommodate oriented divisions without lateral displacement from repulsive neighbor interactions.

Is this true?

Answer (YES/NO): YES